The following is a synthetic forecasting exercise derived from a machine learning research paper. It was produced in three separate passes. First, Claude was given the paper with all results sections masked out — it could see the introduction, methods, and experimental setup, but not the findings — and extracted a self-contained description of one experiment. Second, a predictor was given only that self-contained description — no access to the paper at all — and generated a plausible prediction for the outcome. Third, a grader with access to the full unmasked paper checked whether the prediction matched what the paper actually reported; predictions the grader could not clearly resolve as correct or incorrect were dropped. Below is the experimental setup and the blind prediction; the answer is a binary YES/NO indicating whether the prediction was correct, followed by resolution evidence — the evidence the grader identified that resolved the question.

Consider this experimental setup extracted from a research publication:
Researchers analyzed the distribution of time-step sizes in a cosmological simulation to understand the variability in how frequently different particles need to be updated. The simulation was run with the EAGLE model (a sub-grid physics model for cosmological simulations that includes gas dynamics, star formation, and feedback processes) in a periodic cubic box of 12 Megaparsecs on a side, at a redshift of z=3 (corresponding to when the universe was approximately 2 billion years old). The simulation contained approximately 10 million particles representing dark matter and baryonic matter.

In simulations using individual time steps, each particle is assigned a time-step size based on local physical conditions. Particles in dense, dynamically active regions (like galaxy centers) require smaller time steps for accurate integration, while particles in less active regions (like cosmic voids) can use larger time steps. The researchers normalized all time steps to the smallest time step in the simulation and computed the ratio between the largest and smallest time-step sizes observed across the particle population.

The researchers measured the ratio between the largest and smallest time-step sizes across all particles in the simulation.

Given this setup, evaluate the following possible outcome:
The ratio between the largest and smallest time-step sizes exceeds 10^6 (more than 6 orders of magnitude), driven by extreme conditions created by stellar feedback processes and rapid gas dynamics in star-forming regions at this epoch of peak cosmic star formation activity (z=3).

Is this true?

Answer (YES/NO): NO